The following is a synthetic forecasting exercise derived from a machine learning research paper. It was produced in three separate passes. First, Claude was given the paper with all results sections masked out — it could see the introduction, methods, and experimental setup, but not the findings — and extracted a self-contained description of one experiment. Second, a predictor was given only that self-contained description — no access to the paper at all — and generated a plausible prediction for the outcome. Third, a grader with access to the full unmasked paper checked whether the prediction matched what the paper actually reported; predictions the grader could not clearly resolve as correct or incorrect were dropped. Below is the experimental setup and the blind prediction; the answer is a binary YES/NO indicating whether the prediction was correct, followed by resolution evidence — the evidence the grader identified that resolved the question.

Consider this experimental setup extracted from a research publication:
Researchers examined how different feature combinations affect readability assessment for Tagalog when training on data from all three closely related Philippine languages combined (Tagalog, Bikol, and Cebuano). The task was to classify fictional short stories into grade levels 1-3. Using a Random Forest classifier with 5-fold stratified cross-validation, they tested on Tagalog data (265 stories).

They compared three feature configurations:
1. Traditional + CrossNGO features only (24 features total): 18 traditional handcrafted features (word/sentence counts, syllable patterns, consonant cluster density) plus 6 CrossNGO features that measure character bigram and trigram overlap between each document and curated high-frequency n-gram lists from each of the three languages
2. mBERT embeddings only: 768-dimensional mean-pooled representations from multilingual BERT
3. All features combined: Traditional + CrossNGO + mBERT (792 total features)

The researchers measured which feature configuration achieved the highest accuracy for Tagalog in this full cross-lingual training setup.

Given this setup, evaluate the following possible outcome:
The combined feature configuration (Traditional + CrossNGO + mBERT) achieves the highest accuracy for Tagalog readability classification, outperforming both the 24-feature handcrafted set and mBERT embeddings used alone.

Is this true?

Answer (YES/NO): NO